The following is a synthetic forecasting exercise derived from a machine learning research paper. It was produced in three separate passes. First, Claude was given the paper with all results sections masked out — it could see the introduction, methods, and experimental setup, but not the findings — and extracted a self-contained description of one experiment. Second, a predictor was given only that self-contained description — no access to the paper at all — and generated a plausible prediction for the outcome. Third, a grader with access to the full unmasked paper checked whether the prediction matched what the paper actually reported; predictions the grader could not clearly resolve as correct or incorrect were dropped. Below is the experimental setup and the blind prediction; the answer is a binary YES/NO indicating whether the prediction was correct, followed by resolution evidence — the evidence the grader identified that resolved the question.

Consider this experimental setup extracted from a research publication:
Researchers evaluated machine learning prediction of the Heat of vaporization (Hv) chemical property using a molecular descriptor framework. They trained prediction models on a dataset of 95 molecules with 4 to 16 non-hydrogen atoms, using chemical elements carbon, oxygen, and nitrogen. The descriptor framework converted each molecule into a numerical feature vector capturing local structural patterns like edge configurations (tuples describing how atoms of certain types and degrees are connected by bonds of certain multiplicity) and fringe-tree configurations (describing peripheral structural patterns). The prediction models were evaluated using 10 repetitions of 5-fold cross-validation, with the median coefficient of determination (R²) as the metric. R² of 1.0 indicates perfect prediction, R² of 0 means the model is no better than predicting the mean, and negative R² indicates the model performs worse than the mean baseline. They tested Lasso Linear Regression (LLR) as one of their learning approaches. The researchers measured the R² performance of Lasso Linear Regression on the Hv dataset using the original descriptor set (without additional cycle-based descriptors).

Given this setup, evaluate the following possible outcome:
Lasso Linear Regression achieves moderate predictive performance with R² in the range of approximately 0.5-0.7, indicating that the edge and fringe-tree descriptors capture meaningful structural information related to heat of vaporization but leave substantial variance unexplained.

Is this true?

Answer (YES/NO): NO